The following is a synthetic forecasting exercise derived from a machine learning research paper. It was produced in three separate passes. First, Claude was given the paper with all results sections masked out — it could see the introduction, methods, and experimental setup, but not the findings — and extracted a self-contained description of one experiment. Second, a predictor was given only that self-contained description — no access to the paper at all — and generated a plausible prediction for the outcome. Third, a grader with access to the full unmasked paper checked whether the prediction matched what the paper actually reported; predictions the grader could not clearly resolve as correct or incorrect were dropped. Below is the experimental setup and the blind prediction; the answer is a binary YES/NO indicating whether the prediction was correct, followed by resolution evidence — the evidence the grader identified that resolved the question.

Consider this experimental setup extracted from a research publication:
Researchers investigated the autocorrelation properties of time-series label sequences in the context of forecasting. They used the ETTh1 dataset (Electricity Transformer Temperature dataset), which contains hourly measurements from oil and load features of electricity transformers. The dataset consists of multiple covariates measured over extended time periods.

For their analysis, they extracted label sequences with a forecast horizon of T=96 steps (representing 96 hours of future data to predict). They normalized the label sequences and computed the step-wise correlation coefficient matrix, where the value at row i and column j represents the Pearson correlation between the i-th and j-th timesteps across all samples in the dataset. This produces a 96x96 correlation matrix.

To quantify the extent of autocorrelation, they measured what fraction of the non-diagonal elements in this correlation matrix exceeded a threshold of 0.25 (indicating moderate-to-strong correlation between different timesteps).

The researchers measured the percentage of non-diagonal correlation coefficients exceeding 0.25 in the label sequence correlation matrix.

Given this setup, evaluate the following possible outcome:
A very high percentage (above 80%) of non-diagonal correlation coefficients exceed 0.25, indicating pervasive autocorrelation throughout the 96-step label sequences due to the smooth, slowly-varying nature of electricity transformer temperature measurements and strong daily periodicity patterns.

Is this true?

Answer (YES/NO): NO